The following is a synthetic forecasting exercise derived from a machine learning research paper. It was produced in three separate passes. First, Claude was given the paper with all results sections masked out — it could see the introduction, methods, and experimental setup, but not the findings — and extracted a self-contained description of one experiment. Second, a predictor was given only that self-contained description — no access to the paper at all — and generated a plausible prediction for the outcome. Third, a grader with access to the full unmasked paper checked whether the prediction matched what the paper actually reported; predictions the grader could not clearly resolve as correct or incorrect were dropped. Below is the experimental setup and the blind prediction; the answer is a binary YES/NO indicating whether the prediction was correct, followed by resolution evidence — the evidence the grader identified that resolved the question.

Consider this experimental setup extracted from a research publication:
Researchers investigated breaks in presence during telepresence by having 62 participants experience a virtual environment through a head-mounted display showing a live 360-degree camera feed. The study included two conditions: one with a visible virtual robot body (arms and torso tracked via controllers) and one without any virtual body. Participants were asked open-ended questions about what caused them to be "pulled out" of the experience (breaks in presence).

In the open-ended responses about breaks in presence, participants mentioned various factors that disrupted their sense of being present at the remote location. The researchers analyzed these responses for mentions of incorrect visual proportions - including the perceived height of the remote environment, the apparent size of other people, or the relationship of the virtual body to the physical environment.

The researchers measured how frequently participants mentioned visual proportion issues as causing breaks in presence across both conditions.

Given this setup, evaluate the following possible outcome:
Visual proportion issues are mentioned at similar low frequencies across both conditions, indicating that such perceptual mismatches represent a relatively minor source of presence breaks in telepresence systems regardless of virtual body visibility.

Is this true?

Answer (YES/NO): NO